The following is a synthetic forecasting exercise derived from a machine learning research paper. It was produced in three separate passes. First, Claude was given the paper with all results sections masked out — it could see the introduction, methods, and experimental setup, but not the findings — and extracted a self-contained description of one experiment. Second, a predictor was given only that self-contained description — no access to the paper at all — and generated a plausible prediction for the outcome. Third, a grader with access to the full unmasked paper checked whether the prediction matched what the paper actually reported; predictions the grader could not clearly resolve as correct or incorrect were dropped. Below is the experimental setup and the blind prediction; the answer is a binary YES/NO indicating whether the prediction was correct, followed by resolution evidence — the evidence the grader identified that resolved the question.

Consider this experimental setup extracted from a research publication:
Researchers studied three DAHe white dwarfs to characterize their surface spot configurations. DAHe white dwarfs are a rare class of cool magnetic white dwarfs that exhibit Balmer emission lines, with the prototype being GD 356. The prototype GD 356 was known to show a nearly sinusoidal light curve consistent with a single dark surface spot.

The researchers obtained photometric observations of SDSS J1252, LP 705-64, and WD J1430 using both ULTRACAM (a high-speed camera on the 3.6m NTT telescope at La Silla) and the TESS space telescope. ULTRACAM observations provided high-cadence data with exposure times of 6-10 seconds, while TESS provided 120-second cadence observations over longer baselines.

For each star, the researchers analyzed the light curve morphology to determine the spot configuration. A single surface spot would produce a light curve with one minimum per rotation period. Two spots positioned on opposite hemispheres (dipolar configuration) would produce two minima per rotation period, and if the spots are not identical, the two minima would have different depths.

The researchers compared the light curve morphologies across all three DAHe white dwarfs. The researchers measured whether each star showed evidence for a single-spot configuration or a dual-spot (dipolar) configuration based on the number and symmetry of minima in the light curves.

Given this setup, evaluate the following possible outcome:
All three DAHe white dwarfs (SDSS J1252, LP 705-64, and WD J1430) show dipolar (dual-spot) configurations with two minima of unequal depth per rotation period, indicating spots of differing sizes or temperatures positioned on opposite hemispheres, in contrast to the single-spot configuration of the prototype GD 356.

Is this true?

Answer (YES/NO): NO